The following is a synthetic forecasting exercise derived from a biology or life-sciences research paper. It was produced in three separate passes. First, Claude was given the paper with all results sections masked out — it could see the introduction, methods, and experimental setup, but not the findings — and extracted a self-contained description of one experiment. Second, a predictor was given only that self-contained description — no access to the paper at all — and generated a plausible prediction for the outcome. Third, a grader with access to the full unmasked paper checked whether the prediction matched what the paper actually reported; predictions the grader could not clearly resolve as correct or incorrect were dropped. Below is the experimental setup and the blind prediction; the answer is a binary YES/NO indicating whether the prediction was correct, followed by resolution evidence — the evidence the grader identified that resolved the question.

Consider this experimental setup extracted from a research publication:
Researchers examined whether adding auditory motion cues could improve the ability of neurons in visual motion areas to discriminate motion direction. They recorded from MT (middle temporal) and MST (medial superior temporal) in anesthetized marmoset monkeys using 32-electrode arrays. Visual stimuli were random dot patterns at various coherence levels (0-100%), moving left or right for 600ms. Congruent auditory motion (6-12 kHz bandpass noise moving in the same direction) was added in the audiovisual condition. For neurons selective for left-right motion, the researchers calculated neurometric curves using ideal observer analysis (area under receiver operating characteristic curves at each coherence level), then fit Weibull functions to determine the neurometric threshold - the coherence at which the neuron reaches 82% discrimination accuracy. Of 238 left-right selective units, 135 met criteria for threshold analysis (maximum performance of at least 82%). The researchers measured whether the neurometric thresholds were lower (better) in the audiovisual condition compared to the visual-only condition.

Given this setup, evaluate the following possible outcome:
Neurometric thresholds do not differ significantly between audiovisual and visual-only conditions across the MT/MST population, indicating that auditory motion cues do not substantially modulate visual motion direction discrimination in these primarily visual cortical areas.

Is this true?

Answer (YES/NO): YES